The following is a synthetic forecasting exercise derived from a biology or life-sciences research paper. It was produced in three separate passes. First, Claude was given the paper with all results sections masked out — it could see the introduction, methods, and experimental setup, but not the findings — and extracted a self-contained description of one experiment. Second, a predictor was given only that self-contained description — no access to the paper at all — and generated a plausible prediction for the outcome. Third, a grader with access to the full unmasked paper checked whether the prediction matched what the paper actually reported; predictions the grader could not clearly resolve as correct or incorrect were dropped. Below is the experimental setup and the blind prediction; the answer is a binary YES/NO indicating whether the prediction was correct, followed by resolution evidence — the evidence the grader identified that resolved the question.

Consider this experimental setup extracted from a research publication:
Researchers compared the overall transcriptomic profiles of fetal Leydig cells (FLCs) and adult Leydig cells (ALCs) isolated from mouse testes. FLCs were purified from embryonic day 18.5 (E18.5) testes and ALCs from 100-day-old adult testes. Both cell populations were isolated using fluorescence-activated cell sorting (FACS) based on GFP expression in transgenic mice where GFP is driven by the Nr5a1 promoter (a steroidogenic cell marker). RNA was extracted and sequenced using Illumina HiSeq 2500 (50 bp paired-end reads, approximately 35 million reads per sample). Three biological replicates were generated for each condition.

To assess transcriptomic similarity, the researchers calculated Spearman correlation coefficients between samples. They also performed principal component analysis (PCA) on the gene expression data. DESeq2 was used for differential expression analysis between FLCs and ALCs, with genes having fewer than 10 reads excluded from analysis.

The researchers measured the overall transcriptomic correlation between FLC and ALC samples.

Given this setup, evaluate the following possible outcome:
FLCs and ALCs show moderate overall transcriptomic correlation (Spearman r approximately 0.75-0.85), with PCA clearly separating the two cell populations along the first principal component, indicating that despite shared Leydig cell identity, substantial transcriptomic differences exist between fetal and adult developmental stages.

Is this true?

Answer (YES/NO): NO